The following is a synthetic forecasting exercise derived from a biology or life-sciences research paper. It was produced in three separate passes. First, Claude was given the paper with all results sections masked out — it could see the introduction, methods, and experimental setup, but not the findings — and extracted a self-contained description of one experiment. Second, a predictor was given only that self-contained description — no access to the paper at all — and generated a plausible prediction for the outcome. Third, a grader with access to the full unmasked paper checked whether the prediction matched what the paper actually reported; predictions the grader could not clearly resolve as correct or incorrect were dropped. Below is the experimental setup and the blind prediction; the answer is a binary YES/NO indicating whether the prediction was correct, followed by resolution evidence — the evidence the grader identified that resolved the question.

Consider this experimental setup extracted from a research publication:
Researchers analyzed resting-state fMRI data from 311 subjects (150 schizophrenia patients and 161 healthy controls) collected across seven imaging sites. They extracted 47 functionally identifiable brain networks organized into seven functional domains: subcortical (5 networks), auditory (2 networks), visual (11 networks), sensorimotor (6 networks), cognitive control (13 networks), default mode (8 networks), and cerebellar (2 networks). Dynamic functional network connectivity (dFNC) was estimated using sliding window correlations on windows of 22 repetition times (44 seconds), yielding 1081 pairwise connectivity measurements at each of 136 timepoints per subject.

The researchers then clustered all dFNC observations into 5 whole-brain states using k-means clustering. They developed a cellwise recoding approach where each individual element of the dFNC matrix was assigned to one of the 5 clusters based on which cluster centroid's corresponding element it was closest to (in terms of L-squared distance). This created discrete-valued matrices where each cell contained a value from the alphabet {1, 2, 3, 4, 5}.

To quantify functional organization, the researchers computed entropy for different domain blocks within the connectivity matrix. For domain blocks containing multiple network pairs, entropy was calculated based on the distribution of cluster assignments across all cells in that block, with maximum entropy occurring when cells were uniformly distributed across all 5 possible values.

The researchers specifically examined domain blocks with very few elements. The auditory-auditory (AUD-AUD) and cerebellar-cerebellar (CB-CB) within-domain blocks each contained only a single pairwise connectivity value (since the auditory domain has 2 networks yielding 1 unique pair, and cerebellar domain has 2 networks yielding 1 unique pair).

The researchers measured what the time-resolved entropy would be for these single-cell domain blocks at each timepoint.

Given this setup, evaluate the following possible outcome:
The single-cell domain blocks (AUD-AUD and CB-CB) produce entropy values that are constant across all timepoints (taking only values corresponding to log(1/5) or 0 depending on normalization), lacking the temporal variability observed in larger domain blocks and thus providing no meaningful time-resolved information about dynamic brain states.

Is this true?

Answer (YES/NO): NO